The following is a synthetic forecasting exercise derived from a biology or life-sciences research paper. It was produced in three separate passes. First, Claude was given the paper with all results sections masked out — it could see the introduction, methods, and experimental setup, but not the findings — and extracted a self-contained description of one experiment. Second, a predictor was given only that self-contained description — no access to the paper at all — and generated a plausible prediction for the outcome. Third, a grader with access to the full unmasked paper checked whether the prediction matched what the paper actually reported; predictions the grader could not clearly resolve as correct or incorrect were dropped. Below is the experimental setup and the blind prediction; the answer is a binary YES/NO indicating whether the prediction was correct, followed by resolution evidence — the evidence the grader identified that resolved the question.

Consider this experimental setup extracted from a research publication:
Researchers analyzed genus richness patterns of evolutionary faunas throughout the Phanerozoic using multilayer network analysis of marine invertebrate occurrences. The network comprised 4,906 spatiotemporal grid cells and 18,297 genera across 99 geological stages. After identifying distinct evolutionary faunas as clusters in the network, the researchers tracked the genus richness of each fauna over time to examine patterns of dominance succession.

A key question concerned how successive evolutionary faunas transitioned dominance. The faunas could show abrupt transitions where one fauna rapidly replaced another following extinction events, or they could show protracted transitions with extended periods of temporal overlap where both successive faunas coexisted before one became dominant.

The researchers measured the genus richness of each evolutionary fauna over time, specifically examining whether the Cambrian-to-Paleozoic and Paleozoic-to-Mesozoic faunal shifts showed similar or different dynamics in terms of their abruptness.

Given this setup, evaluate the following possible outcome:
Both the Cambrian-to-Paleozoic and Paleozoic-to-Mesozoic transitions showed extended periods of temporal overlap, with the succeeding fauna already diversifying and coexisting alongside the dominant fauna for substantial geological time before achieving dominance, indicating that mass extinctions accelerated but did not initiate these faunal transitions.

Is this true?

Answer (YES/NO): NO